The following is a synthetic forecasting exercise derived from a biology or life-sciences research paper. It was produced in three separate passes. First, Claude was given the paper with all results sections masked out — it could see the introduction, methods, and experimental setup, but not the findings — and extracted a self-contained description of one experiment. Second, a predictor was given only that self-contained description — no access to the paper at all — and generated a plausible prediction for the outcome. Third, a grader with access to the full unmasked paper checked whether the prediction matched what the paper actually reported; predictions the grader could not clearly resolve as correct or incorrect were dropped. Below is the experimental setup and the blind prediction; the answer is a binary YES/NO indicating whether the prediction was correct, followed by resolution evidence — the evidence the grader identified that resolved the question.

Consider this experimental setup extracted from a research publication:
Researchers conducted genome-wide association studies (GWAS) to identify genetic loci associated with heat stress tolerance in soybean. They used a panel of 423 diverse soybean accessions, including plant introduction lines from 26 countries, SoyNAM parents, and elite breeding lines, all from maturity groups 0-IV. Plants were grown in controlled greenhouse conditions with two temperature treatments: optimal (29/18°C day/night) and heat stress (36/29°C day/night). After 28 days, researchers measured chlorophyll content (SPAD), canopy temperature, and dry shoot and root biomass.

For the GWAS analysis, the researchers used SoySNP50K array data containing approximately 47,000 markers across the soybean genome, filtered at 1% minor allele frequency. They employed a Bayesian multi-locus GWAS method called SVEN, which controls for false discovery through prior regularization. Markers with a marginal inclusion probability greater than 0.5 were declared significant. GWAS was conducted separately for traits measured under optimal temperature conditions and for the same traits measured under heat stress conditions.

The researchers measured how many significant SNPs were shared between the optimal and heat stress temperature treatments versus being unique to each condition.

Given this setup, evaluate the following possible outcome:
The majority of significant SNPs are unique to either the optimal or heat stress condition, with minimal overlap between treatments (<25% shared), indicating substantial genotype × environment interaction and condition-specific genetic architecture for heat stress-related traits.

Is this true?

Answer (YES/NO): YES